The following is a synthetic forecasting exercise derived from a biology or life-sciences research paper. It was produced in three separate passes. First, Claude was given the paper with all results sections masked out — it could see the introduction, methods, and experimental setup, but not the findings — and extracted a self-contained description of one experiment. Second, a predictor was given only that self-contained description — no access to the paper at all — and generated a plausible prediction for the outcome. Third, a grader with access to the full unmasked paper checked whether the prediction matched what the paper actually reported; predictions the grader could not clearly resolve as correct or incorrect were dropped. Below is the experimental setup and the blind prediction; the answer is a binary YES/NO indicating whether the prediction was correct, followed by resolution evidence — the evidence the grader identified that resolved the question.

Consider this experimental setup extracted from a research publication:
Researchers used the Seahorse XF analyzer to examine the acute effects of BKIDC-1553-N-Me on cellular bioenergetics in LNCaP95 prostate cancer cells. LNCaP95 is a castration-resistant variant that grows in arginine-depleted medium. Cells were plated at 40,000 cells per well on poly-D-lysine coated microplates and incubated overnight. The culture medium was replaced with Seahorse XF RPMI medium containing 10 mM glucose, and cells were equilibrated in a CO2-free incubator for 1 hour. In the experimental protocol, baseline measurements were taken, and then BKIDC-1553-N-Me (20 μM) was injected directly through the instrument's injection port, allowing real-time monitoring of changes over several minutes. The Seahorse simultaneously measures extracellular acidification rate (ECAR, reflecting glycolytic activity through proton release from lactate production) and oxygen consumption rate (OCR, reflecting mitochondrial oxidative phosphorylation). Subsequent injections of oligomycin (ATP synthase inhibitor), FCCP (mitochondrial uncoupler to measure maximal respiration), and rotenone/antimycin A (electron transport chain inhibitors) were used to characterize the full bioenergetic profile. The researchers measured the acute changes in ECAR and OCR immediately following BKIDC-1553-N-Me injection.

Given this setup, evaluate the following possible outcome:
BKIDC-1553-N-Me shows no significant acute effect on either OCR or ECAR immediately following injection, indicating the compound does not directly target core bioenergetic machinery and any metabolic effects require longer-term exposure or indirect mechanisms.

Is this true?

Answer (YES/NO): NO